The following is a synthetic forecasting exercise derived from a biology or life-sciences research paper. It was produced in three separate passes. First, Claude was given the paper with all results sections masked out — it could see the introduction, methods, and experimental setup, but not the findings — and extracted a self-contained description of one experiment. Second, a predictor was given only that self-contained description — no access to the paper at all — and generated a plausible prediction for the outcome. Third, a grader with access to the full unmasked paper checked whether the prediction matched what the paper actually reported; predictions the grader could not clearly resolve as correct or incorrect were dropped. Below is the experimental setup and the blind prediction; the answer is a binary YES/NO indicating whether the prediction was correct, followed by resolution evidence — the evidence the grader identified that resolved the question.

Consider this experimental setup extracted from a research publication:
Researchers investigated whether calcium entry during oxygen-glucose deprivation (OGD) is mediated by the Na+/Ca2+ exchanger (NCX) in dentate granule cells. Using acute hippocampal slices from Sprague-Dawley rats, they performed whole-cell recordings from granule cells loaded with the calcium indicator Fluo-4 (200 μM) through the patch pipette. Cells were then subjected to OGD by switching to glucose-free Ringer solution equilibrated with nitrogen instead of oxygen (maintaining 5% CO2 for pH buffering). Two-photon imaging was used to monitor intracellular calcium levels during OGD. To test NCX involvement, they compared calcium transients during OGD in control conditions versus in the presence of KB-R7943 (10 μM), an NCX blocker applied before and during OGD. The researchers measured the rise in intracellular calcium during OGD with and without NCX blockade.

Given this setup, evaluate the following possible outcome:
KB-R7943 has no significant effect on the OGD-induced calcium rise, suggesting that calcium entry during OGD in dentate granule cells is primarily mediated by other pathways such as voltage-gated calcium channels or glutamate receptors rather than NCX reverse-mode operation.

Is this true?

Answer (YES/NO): NO